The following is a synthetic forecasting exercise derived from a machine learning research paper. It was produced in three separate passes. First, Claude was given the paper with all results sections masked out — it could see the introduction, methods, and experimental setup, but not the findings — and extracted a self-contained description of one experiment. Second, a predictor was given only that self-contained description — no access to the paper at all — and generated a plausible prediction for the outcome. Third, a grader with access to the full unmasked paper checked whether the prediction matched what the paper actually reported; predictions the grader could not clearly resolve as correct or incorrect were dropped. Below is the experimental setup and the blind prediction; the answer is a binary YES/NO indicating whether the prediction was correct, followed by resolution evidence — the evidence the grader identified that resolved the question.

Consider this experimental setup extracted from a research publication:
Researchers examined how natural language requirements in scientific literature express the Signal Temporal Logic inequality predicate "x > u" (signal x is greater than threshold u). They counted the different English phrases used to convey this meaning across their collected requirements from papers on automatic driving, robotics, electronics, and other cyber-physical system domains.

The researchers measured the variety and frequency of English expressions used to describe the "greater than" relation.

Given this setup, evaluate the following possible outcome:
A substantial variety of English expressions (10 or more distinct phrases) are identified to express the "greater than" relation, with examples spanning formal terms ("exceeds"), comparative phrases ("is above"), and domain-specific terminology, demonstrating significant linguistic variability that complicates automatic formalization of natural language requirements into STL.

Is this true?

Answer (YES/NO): NO